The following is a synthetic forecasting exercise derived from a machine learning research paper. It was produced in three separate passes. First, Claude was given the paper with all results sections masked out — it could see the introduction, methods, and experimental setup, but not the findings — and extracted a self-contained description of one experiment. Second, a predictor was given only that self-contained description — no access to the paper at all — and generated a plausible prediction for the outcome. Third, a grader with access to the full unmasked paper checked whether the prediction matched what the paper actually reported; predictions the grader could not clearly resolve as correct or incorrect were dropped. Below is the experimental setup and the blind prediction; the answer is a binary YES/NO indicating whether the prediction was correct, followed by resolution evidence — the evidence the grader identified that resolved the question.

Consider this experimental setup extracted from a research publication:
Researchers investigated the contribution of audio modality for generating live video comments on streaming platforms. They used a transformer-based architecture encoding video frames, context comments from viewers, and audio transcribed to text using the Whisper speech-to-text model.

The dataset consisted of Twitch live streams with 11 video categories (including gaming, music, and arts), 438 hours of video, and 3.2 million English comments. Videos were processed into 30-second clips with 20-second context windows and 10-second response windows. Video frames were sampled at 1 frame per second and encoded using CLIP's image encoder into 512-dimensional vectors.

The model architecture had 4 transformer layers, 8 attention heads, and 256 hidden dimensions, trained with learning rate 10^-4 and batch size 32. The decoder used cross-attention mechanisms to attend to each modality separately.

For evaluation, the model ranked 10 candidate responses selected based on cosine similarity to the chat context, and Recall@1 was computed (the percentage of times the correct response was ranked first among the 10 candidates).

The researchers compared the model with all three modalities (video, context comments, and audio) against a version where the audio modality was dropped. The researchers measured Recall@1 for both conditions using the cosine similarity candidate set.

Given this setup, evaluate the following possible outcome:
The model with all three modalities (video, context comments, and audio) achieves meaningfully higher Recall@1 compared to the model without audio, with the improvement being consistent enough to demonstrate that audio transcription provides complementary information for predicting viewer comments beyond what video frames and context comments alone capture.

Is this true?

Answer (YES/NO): NO